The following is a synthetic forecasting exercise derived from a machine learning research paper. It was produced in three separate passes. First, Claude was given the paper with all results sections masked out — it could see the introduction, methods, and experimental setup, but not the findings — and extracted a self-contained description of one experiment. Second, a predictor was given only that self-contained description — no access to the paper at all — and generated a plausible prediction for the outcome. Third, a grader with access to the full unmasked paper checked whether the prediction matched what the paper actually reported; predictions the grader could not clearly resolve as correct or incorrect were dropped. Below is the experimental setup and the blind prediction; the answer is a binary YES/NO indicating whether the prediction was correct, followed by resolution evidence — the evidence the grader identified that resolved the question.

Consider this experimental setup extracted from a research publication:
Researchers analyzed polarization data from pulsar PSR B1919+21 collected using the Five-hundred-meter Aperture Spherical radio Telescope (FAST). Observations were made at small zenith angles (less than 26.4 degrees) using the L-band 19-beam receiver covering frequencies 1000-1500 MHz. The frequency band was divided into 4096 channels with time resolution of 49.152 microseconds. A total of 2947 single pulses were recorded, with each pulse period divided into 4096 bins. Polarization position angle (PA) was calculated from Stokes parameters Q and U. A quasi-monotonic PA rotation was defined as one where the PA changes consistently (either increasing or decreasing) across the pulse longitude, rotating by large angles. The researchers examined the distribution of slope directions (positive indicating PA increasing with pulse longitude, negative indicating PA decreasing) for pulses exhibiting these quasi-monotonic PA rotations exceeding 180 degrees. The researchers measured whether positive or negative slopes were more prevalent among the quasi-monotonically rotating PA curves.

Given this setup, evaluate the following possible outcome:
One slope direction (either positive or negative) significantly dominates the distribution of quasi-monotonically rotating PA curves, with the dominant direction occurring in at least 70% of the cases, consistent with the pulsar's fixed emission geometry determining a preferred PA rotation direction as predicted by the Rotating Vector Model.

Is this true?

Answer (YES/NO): NO